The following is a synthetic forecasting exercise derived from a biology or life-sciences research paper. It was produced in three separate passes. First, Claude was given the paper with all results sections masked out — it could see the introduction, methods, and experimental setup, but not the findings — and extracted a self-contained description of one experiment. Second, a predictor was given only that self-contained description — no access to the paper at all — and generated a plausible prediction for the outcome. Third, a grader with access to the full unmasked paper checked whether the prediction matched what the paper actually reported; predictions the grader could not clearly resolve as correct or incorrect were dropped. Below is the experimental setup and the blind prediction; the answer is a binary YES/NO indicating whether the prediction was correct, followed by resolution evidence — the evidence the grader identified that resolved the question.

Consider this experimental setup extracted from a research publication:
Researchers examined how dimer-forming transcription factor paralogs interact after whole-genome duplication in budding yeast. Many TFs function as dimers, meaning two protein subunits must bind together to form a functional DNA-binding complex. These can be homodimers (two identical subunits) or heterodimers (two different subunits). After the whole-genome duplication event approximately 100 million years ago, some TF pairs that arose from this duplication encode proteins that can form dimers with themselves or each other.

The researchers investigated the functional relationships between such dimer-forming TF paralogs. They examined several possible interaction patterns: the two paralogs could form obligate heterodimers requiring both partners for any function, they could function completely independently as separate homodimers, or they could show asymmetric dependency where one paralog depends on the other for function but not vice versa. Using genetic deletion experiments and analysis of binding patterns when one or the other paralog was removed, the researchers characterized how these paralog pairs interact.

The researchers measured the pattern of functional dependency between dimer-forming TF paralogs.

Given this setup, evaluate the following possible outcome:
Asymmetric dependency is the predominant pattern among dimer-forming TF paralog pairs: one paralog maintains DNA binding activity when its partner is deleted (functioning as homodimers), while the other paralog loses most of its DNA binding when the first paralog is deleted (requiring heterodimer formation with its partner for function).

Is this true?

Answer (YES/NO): YES